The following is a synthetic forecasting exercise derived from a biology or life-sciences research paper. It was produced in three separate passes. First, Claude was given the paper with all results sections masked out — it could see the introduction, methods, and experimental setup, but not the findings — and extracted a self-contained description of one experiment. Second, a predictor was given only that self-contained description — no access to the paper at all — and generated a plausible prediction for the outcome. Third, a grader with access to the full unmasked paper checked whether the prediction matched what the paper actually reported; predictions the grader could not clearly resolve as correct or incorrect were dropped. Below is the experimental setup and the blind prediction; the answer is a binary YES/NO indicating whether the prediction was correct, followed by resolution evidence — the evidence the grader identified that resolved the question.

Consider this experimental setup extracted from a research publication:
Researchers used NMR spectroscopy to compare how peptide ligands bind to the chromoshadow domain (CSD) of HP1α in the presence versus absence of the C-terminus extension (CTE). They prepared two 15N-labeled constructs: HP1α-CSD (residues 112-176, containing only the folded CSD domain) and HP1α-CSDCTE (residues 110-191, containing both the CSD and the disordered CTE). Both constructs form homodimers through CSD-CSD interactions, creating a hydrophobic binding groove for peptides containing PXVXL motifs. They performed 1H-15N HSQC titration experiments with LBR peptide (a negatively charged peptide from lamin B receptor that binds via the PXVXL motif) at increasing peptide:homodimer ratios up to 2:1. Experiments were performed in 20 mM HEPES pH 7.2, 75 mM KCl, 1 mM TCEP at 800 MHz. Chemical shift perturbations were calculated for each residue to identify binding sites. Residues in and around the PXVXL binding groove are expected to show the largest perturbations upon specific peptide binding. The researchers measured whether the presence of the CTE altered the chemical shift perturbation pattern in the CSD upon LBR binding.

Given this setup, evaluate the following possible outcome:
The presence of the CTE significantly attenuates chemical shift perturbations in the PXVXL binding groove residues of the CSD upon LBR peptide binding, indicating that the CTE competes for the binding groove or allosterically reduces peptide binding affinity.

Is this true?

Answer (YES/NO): NO